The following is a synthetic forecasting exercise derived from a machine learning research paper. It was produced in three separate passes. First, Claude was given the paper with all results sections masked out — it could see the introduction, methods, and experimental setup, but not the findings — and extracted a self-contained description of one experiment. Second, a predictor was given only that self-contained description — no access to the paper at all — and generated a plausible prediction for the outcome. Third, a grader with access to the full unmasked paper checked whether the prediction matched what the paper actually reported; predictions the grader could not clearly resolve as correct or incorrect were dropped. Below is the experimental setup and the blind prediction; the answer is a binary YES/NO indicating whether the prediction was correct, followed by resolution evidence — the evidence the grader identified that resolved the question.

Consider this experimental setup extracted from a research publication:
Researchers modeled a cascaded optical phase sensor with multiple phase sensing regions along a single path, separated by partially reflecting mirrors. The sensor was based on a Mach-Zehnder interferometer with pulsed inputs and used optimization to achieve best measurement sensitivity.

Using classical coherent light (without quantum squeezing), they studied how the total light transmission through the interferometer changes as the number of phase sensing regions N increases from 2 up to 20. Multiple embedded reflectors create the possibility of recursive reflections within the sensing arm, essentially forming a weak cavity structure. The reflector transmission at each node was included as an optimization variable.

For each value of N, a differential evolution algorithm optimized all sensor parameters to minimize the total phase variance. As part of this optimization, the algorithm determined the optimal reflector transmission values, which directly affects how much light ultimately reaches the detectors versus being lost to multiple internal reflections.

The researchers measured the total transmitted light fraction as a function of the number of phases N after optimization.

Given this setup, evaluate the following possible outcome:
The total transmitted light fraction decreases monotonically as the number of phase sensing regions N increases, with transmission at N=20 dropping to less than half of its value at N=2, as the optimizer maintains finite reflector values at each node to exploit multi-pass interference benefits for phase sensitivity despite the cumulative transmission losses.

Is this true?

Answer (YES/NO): NO